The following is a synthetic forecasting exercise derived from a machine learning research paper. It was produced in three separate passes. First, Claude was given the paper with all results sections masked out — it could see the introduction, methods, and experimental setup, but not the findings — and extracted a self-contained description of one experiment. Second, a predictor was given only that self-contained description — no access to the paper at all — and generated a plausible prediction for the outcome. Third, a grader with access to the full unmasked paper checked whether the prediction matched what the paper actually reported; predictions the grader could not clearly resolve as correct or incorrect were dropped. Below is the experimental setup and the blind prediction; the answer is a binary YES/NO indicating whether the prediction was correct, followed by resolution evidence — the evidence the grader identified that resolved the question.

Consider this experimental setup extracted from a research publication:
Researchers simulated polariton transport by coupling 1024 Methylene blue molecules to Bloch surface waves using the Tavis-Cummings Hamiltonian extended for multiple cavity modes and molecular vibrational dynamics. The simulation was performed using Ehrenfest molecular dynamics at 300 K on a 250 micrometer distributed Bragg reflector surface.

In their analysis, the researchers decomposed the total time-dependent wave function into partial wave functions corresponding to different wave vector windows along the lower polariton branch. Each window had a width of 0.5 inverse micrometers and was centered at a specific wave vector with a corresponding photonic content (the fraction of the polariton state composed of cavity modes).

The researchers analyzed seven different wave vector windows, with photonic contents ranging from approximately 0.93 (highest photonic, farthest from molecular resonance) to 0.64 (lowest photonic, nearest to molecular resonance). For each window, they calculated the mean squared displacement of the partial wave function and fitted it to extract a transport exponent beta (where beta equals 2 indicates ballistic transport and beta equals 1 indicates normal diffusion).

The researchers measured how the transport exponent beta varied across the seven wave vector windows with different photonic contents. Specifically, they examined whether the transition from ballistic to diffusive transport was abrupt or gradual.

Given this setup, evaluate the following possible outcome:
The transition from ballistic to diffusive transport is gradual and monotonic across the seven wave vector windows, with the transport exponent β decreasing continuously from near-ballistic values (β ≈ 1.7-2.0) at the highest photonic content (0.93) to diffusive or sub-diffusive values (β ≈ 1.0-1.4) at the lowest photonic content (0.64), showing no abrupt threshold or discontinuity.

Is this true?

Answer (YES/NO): YES